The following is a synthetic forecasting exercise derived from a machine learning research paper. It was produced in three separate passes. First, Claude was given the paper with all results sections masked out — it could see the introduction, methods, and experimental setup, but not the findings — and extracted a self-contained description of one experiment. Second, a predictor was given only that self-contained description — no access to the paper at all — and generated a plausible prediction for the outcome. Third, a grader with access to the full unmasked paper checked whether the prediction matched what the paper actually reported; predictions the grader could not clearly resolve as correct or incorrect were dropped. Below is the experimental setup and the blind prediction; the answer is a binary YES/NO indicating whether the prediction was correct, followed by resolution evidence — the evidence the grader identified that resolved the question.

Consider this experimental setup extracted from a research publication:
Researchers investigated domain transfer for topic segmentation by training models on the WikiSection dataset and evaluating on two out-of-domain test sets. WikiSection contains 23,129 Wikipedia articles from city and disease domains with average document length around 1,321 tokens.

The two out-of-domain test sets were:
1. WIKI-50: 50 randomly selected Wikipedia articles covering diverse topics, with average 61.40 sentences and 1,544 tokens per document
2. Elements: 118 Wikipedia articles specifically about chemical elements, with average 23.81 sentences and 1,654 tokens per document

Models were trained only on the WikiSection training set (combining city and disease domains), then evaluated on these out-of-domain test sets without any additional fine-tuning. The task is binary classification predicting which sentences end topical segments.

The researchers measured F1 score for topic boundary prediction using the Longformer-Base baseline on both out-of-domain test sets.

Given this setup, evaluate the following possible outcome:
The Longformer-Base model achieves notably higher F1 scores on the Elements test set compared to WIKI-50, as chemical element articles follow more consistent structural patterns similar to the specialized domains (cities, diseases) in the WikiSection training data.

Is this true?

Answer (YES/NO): YES